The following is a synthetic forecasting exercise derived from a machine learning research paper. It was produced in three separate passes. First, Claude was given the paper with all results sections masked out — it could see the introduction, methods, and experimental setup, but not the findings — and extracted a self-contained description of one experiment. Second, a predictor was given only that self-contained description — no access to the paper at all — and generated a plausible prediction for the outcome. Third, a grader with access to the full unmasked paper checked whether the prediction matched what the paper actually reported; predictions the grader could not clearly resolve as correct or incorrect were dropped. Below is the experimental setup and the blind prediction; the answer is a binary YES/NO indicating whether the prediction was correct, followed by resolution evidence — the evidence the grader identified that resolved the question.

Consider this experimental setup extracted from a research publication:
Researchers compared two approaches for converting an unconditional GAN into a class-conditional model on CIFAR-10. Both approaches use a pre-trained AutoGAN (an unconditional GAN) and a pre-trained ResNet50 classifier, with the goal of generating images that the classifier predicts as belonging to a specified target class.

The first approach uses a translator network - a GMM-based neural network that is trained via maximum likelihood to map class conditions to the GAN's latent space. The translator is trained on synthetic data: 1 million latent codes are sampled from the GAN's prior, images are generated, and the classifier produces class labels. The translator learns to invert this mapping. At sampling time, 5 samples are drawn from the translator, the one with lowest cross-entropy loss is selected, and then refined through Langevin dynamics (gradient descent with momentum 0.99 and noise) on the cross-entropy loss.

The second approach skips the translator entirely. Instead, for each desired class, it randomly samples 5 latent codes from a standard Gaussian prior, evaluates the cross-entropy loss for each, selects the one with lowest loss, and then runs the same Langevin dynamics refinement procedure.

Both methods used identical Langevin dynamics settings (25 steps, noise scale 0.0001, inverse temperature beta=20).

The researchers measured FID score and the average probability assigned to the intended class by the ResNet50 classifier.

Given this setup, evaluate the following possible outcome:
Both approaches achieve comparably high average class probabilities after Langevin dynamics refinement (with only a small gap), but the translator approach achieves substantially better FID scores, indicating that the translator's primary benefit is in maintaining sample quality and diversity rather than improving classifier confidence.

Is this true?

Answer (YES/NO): NO